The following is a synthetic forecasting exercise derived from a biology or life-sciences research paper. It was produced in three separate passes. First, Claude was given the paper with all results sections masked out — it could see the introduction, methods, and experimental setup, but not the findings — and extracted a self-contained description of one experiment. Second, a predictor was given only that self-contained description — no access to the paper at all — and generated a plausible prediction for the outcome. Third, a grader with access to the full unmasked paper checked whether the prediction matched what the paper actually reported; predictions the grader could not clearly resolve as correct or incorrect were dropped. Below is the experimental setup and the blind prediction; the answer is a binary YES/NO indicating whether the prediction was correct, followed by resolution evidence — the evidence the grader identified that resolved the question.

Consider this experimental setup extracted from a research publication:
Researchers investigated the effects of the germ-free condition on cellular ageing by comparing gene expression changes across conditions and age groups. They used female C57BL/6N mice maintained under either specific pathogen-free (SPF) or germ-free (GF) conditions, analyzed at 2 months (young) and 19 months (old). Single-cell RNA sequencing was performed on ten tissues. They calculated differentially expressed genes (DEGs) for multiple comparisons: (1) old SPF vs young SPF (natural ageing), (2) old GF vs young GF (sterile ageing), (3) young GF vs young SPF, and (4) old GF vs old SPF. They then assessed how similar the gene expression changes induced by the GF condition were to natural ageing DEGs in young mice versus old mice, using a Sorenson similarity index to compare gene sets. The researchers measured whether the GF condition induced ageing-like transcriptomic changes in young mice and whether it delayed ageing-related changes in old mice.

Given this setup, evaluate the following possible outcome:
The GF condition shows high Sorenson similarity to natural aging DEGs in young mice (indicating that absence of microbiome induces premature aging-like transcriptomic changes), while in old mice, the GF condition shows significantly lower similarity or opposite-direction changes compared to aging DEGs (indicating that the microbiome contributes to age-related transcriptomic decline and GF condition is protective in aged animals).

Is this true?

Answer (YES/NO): YES